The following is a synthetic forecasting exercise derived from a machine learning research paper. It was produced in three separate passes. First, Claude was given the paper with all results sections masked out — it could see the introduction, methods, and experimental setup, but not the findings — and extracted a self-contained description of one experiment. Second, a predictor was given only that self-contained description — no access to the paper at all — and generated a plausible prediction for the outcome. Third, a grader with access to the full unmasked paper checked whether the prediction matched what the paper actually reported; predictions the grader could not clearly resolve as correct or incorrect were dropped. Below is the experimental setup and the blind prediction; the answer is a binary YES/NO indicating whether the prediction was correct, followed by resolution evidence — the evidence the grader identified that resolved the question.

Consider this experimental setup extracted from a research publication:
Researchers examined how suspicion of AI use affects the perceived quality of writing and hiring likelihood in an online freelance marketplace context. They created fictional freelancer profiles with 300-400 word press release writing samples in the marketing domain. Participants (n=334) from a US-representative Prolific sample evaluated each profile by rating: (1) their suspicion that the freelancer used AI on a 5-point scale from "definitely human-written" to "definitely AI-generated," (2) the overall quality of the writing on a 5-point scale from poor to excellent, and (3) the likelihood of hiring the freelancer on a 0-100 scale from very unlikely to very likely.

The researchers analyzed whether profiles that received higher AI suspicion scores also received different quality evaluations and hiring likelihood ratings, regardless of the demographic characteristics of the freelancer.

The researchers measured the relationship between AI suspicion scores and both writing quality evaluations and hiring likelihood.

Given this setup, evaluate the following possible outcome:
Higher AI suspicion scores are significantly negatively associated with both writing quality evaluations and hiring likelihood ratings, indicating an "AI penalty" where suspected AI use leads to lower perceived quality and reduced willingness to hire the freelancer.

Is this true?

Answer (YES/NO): YES